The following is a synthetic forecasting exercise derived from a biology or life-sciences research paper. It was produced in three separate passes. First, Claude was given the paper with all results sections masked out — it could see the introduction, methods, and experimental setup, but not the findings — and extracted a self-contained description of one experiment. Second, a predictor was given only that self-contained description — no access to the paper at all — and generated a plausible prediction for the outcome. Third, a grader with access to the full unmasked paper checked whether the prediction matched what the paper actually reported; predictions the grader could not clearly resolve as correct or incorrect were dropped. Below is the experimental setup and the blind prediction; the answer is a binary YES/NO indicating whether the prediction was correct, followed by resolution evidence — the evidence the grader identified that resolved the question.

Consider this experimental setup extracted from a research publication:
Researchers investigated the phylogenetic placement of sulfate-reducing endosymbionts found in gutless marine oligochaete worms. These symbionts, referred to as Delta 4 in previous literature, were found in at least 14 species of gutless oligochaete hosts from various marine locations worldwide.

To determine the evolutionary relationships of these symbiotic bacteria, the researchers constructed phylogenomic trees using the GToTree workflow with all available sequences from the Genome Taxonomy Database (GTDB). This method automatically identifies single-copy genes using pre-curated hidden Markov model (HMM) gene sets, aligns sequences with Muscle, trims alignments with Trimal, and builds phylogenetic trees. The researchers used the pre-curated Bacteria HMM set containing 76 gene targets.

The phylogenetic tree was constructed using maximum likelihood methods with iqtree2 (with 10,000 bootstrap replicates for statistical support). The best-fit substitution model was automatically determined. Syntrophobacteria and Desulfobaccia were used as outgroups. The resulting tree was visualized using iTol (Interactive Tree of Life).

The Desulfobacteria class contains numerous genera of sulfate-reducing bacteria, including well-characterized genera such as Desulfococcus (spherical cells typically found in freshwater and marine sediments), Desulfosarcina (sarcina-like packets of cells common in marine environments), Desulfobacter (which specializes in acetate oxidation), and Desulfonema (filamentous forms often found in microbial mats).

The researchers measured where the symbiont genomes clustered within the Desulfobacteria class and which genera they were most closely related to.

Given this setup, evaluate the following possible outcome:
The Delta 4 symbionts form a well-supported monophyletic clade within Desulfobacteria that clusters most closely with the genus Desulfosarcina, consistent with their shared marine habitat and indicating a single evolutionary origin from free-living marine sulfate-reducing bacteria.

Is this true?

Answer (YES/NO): NO